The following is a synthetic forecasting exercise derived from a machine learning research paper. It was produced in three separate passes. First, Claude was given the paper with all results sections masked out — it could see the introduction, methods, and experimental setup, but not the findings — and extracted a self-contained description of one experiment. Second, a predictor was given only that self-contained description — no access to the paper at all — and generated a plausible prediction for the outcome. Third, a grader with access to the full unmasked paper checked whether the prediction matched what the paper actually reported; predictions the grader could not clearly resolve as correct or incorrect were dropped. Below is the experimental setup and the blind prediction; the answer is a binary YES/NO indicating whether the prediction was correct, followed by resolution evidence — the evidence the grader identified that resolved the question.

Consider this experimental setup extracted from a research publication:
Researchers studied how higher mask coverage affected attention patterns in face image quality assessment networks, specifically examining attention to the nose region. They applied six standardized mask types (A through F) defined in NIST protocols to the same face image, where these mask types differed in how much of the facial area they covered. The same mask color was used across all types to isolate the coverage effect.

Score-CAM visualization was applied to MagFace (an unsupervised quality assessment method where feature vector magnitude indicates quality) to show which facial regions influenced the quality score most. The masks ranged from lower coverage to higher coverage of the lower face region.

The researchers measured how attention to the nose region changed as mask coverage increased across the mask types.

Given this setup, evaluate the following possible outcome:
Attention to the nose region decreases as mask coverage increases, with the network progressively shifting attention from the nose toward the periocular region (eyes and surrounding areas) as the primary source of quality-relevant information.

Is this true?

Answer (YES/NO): YES